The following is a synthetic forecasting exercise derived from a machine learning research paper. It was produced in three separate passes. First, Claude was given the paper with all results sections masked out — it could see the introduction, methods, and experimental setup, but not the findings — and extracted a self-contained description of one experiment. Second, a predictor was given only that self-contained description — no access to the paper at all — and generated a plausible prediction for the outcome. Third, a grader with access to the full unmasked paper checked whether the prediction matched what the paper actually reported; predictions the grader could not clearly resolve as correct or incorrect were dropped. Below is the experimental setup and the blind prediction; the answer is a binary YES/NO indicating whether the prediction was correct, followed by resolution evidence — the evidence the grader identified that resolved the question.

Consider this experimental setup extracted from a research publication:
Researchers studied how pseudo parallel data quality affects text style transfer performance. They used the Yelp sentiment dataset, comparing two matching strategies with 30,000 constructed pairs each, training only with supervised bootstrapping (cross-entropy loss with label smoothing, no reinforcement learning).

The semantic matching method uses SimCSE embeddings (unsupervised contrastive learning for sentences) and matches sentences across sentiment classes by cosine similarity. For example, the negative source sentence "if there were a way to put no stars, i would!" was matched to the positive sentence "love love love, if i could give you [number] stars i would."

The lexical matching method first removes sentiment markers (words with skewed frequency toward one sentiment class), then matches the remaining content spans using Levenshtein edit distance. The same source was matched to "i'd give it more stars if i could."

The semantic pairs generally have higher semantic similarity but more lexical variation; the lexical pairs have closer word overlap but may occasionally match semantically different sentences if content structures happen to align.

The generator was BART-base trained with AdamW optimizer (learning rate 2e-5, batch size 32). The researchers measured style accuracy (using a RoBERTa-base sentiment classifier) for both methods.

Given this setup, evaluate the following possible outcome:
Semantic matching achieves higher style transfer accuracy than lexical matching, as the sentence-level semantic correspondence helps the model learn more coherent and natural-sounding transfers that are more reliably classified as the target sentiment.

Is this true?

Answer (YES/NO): YES